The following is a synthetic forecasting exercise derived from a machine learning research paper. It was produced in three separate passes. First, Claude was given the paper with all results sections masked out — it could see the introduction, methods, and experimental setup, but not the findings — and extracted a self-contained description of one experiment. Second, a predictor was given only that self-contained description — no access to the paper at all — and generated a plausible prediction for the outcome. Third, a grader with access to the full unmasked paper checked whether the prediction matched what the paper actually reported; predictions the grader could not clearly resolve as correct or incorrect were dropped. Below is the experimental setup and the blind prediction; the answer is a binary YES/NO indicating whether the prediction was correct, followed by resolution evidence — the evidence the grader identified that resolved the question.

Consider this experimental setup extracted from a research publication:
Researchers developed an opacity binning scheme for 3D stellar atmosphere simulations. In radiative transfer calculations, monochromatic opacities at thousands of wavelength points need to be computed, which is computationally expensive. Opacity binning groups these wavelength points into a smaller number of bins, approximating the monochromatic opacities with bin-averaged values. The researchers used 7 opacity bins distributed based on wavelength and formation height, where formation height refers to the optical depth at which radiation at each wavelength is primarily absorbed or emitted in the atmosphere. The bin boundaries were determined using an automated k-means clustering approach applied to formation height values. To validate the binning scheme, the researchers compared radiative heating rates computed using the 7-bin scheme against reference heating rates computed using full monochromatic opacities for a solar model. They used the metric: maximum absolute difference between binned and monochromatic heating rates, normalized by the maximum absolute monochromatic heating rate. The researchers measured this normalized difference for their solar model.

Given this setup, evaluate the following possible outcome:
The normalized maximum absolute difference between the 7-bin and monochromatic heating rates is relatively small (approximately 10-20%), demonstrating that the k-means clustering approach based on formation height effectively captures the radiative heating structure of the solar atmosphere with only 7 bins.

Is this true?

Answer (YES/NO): NO